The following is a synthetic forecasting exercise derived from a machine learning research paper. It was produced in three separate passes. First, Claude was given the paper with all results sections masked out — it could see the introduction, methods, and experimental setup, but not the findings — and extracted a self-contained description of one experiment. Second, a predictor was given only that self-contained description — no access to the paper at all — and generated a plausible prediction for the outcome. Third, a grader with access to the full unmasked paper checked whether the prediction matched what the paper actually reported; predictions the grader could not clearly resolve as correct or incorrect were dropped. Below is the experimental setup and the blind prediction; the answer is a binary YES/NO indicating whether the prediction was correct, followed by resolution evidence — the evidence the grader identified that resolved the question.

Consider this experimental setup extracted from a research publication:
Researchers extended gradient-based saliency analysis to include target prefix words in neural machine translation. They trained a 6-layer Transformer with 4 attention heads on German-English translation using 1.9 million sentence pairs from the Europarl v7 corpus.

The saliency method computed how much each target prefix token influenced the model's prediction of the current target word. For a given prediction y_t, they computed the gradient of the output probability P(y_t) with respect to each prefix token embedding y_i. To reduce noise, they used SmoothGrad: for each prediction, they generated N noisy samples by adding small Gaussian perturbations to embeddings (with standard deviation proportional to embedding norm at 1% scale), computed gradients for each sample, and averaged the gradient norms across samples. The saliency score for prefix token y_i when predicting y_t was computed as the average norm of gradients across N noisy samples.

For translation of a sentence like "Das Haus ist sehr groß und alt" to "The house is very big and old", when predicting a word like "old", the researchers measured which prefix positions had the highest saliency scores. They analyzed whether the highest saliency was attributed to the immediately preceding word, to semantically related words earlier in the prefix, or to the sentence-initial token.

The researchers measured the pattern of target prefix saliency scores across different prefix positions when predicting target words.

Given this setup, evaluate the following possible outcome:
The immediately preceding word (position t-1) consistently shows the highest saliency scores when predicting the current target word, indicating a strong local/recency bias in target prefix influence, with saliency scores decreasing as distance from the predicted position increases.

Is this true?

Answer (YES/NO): NO